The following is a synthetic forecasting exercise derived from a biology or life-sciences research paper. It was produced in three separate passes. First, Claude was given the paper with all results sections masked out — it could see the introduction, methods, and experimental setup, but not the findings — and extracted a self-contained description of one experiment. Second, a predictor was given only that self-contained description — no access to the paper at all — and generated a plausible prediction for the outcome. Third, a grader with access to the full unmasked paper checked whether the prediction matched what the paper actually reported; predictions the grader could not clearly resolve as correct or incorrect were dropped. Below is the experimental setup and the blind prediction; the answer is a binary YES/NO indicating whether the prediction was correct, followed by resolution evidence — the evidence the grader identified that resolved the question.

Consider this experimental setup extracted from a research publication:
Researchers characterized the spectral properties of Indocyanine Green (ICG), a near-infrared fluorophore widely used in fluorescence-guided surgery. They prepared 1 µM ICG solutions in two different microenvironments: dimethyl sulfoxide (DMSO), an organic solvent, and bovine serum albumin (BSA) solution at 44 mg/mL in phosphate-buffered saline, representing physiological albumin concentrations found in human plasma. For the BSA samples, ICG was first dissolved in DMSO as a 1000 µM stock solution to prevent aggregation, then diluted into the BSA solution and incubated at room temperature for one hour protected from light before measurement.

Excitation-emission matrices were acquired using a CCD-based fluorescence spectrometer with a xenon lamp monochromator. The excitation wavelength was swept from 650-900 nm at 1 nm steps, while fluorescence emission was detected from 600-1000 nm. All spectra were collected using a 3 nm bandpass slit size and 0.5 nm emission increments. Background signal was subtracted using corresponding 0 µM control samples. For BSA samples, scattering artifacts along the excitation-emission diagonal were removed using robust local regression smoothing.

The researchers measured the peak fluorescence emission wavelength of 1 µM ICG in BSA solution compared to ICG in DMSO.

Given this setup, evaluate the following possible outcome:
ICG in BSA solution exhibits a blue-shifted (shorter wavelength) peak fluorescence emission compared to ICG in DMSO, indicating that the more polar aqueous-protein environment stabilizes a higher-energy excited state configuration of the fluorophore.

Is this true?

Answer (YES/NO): YES